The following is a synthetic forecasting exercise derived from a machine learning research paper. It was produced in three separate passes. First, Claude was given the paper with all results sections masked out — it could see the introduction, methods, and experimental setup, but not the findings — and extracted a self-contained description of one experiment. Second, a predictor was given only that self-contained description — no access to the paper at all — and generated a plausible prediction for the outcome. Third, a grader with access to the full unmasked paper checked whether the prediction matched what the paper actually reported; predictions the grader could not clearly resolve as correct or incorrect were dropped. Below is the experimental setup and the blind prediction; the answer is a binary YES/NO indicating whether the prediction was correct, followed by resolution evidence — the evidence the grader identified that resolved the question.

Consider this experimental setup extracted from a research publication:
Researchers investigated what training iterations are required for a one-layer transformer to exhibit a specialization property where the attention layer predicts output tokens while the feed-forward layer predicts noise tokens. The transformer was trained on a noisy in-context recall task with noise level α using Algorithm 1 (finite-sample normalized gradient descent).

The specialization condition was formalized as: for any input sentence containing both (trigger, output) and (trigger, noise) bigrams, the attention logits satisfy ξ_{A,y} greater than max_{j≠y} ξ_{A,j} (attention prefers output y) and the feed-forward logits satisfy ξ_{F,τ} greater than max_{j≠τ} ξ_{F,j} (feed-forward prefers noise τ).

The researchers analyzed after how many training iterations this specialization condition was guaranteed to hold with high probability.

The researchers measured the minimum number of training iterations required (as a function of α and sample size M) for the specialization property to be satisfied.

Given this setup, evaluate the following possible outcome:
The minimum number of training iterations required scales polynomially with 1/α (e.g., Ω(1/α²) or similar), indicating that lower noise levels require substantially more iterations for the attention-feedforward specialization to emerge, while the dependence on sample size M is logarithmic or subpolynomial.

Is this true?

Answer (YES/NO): NO